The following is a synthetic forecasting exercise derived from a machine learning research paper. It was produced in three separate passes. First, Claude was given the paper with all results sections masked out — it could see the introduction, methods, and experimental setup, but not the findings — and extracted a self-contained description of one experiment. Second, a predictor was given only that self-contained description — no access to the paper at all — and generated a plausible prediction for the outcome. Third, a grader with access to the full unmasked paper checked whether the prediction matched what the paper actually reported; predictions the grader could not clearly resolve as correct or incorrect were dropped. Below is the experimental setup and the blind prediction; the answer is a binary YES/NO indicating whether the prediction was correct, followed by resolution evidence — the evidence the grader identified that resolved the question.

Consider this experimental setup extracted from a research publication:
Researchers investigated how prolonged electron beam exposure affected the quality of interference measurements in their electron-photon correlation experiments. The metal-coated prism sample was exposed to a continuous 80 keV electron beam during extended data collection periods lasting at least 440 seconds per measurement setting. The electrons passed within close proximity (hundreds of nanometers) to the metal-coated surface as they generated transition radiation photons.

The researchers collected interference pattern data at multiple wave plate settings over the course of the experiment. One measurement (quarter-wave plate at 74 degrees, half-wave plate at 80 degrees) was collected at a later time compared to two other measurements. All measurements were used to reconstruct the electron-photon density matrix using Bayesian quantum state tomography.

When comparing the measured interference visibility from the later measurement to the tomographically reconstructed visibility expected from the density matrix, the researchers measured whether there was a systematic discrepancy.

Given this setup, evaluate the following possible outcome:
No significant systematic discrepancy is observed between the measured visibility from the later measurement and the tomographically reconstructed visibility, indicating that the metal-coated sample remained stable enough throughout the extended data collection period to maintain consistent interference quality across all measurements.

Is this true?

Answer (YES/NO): NO